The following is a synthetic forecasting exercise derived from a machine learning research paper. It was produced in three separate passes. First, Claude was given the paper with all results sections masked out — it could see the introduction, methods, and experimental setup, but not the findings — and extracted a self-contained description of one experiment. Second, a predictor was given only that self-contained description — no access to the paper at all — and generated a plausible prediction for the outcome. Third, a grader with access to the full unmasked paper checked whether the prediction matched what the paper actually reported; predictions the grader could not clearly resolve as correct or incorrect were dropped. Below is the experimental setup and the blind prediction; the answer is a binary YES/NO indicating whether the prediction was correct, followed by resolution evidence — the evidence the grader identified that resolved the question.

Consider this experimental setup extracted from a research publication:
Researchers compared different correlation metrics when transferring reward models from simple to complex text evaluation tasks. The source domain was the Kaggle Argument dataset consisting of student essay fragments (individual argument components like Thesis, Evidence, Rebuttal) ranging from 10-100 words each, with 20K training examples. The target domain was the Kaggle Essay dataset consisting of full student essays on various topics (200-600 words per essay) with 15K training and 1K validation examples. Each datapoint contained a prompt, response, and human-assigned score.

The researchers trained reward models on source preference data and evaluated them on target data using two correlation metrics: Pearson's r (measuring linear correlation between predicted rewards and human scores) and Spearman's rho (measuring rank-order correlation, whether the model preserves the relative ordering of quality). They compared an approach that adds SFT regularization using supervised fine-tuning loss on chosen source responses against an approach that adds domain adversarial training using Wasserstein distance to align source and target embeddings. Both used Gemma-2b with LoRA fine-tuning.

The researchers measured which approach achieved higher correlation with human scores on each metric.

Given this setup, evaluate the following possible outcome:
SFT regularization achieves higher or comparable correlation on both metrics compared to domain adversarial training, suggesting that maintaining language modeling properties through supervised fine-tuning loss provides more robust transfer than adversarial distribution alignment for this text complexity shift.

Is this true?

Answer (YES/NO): NO